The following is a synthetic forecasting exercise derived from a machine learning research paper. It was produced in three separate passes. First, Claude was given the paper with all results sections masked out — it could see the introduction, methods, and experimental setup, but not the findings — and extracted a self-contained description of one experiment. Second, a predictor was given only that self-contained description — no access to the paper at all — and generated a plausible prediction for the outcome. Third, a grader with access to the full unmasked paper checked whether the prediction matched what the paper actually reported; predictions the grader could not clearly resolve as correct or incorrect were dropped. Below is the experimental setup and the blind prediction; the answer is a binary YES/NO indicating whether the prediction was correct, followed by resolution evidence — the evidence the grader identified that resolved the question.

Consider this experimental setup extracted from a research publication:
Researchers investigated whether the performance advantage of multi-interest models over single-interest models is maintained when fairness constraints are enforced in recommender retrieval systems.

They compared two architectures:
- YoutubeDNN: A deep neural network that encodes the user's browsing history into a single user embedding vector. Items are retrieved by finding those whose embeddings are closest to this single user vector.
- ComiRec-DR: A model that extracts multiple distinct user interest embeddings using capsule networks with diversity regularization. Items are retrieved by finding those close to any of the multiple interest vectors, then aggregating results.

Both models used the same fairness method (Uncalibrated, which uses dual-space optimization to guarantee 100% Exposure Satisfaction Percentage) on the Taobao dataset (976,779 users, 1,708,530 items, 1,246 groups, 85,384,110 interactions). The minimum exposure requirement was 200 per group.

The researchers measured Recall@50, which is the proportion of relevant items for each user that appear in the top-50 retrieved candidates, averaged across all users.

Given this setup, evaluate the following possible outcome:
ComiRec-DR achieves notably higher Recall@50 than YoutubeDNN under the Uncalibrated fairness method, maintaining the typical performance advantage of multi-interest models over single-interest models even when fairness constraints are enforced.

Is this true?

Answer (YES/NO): YES